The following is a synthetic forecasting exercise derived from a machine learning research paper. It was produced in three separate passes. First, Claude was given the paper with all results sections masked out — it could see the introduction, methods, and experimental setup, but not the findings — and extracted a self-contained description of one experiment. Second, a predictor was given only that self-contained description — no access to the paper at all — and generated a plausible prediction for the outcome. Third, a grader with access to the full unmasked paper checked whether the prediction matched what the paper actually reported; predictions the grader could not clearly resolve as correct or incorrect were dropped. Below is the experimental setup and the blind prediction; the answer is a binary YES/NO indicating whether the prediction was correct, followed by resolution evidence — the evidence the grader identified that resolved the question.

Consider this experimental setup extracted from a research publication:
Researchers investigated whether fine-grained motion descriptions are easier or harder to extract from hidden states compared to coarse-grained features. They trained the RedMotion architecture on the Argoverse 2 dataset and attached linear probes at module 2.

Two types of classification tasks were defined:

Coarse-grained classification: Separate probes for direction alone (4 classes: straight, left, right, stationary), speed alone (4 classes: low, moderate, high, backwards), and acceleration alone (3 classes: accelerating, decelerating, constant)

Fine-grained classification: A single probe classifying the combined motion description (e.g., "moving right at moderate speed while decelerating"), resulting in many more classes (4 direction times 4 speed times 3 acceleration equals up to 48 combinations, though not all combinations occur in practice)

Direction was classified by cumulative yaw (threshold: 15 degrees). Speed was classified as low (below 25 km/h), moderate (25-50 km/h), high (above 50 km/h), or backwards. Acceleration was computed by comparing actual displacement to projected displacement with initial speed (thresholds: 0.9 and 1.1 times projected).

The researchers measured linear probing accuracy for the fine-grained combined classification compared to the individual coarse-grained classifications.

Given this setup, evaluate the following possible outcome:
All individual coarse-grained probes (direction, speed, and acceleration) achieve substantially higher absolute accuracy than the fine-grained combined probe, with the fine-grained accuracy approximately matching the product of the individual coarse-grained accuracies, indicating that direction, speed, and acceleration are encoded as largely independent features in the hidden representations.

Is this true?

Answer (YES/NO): YES